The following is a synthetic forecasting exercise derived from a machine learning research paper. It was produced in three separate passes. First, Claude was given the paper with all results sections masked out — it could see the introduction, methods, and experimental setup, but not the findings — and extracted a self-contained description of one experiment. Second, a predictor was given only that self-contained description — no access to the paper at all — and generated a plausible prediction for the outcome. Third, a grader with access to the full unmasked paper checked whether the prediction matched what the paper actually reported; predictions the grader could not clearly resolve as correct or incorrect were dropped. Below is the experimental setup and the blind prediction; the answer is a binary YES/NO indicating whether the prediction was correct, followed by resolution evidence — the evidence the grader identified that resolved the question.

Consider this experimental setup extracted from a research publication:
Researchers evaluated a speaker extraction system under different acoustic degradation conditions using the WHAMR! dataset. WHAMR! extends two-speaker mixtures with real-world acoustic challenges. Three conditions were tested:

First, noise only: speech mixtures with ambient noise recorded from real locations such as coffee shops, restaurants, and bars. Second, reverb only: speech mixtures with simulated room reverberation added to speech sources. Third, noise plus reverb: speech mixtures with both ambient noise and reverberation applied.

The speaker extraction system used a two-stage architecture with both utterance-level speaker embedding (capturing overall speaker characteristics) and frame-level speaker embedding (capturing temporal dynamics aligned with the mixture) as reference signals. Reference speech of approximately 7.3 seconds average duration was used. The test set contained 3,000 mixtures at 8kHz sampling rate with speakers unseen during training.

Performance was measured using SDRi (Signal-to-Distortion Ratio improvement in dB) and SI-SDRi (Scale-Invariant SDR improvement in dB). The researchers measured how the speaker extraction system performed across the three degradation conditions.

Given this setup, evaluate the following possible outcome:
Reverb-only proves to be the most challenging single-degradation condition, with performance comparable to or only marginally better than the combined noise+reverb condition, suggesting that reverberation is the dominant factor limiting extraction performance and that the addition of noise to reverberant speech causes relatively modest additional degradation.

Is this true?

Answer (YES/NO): NO